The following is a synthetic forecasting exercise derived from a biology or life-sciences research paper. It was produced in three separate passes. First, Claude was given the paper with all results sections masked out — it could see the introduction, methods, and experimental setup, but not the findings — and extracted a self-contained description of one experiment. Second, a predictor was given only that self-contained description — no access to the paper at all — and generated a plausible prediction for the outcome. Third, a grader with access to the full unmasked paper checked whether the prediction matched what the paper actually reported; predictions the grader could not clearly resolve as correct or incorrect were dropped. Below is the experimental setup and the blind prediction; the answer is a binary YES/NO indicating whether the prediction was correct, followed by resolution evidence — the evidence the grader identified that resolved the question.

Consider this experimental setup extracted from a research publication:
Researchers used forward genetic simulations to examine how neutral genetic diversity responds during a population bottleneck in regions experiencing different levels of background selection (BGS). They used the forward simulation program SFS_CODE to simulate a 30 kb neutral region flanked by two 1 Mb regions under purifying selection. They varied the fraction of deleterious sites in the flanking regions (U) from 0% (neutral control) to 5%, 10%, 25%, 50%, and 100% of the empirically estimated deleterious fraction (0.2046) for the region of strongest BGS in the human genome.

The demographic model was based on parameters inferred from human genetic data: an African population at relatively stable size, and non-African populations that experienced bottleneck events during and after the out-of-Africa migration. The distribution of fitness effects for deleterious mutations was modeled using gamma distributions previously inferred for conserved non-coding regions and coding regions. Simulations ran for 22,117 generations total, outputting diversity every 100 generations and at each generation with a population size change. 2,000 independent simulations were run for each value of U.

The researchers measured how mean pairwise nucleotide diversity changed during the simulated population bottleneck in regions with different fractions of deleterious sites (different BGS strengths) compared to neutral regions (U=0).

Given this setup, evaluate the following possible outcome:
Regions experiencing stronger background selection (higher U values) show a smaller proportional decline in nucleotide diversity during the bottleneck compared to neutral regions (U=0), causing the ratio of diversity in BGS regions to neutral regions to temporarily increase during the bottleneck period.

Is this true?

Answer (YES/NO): NO